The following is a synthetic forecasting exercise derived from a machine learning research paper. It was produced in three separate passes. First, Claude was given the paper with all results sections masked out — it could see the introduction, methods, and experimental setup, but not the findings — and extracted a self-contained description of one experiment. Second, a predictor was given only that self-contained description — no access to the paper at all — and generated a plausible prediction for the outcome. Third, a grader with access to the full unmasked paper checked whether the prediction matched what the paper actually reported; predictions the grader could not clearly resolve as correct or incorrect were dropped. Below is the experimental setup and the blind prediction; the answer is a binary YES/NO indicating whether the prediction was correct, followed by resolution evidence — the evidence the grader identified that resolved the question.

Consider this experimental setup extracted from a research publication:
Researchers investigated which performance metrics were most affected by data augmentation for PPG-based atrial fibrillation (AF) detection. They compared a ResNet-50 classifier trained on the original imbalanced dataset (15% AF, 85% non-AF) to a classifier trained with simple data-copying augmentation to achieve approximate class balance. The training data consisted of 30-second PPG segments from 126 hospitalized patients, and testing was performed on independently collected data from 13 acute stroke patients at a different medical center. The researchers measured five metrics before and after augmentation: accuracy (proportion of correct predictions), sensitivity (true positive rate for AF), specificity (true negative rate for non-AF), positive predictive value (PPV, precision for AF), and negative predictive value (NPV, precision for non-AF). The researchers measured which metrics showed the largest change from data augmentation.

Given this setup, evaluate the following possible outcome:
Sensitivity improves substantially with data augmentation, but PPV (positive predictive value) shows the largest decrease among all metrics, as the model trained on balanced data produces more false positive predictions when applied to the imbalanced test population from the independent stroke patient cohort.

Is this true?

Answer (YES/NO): YES